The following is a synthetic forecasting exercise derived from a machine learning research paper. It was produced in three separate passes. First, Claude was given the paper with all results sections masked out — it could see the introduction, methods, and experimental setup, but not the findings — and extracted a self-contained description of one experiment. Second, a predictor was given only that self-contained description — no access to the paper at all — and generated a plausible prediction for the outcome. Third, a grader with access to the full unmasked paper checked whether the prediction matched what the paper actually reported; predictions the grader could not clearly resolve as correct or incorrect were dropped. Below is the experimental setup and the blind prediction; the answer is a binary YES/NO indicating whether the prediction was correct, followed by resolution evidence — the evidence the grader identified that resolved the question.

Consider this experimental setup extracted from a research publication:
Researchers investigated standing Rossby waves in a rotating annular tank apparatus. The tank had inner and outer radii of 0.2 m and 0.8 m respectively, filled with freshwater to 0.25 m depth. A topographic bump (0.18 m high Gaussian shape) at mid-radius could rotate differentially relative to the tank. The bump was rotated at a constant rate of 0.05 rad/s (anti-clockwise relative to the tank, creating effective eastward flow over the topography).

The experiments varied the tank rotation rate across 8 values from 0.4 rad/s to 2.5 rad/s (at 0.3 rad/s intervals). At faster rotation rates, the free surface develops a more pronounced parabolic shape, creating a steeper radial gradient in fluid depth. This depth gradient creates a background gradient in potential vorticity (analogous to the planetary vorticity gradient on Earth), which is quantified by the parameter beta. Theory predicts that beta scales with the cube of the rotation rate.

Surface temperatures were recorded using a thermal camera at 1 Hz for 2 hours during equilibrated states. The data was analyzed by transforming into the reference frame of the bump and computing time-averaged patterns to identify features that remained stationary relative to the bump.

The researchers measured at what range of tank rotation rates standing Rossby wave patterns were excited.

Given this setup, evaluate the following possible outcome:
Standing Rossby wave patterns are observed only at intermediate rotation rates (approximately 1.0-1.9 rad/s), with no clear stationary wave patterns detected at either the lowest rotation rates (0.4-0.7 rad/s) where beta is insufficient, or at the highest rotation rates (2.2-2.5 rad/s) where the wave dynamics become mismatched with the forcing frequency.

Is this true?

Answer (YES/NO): NO